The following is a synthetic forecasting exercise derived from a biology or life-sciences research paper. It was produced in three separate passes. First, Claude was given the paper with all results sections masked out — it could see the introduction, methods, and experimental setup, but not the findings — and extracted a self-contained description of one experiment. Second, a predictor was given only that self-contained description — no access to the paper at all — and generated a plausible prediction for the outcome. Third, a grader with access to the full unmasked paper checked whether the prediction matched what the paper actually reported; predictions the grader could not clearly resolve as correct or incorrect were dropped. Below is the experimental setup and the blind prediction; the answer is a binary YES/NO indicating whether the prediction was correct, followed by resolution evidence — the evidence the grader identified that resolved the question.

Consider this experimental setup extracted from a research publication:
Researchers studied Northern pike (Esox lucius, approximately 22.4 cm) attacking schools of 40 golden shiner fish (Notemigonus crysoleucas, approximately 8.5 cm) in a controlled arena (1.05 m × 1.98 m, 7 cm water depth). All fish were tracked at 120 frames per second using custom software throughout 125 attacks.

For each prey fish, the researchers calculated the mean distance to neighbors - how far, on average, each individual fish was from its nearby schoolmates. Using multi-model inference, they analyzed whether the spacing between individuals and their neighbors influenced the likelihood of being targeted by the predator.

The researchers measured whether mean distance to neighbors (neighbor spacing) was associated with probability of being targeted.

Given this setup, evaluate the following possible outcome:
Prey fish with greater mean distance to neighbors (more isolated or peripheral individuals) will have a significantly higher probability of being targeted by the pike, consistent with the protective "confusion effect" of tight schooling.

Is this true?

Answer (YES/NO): YES